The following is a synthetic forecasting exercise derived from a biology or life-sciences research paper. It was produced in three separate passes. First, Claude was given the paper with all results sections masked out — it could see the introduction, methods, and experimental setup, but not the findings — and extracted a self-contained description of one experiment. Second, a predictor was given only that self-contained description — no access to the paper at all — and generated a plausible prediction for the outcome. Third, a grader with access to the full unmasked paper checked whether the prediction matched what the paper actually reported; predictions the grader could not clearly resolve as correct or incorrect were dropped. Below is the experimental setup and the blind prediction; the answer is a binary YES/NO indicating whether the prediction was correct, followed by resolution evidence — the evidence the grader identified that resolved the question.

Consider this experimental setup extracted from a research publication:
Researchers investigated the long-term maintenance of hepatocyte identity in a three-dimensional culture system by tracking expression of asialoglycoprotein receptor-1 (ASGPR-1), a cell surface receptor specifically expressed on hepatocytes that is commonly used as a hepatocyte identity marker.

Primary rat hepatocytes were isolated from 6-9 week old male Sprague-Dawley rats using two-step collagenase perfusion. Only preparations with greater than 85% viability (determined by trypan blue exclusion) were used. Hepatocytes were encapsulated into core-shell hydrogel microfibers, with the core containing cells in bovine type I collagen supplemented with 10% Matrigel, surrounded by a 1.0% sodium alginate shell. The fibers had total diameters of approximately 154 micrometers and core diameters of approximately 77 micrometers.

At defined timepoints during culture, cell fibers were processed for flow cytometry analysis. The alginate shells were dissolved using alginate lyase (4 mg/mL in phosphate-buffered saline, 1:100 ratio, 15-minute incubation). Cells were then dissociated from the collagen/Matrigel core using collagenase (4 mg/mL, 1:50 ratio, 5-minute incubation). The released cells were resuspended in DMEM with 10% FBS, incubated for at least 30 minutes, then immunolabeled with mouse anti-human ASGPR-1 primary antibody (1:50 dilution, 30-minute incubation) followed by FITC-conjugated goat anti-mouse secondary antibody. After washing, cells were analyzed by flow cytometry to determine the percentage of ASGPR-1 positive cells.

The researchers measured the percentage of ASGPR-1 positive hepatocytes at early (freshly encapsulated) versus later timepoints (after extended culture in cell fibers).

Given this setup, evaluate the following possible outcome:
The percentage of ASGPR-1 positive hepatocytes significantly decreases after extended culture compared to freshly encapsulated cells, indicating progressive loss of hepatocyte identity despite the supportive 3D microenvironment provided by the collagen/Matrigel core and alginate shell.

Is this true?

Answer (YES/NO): NO